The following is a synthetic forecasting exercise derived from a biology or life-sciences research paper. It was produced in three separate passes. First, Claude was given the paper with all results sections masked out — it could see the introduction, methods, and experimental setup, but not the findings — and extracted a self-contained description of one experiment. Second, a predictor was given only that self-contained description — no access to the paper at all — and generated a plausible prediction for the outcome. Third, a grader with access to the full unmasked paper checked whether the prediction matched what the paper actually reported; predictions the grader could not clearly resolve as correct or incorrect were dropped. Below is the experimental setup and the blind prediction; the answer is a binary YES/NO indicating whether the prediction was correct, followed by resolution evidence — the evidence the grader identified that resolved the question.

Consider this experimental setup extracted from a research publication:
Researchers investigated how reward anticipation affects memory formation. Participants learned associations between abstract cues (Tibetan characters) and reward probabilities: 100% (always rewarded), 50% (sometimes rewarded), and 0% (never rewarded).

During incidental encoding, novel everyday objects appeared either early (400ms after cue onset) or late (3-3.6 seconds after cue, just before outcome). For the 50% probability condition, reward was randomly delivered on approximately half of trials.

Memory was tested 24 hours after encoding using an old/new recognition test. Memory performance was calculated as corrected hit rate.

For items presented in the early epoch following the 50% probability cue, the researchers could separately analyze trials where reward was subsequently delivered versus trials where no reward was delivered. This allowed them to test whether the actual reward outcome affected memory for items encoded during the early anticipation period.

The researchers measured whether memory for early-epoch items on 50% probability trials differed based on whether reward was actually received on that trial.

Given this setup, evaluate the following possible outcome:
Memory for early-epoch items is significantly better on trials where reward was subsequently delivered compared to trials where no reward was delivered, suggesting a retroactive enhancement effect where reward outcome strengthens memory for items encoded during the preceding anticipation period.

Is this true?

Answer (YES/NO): NO